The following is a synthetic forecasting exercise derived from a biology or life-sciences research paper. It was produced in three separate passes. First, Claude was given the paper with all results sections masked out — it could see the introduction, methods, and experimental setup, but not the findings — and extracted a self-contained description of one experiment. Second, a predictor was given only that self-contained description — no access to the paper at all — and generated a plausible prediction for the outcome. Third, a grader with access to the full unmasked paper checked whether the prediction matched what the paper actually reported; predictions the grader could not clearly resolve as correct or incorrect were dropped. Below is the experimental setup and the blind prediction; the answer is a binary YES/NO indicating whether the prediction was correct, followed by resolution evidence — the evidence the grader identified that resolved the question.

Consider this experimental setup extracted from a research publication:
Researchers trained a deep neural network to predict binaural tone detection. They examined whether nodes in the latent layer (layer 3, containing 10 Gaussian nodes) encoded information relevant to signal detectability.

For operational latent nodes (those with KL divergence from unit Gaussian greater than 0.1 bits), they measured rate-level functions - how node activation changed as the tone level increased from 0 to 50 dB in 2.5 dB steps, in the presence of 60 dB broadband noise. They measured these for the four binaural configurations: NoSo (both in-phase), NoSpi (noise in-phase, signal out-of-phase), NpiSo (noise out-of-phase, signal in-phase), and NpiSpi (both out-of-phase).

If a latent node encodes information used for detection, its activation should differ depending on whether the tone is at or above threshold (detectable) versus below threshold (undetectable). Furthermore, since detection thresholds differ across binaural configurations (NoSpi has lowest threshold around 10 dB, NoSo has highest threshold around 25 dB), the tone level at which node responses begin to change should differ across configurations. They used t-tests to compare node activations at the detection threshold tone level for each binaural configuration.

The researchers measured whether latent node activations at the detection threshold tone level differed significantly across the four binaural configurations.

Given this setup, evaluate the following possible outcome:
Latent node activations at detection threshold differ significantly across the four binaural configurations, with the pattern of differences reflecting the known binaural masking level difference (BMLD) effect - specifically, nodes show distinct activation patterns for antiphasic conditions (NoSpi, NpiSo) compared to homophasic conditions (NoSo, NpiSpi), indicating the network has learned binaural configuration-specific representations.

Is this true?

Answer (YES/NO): NO